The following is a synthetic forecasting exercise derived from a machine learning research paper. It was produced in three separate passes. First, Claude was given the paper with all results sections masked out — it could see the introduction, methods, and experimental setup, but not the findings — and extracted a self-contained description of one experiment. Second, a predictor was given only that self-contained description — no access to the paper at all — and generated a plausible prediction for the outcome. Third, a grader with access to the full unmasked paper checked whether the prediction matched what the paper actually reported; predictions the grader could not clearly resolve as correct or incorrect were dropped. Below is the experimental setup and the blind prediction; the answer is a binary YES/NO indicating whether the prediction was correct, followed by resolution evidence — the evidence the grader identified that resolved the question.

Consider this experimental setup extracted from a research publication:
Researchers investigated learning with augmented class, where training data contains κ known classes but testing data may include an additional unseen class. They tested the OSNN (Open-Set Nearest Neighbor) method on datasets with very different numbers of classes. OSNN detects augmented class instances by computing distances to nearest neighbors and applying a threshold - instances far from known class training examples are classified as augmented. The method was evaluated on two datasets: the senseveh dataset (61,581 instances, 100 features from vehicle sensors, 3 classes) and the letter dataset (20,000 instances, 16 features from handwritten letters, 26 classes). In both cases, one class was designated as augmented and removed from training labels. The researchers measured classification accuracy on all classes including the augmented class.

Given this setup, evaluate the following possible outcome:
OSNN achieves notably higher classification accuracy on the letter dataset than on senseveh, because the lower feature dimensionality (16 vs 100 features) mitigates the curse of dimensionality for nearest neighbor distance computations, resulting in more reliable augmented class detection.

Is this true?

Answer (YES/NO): YES